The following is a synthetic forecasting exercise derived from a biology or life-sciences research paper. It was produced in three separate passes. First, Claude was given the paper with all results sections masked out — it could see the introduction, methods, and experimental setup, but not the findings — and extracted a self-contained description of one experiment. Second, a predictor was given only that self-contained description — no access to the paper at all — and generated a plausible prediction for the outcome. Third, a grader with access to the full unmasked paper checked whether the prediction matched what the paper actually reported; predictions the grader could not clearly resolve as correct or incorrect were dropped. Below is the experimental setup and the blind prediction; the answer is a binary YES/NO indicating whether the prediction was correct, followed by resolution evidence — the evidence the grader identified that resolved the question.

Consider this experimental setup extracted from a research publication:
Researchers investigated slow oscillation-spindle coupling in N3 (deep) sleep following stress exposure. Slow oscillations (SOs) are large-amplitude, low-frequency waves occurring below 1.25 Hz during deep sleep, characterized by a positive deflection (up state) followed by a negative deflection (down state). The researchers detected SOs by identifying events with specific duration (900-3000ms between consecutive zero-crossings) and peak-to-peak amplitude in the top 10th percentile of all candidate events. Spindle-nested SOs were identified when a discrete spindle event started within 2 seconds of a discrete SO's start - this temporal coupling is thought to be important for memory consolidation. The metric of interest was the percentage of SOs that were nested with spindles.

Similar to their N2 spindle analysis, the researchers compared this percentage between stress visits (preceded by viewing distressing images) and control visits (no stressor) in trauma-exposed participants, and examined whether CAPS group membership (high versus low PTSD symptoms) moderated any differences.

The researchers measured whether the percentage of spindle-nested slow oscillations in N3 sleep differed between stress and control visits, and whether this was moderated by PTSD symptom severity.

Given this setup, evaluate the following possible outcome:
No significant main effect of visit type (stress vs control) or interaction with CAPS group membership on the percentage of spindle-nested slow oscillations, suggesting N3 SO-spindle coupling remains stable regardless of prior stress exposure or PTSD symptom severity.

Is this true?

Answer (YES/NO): NO